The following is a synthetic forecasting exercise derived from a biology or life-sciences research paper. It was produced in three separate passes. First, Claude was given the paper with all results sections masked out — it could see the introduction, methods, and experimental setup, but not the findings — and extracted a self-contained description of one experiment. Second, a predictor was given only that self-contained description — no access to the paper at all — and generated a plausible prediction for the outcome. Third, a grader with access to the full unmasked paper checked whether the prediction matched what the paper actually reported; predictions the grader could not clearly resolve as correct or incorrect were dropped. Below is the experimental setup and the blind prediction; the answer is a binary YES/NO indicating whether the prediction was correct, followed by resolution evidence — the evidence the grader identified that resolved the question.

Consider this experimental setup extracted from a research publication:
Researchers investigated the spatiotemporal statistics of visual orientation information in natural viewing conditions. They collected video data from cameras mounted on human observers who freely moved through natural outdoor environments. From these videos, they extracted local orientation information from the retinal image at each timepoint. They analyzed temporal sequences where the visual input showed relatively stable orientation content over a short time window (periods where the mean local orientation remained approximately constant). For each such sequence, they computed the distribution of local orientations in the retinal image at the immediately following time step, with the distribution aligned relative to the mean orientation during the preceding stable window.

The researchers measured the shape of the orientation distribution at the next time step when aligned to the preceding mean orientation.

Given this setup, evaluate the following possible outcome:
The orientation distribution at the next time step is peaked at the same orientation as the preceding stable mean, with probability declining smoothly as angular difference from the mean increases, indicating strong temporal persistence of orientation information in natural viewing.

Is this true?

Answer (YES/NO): YES